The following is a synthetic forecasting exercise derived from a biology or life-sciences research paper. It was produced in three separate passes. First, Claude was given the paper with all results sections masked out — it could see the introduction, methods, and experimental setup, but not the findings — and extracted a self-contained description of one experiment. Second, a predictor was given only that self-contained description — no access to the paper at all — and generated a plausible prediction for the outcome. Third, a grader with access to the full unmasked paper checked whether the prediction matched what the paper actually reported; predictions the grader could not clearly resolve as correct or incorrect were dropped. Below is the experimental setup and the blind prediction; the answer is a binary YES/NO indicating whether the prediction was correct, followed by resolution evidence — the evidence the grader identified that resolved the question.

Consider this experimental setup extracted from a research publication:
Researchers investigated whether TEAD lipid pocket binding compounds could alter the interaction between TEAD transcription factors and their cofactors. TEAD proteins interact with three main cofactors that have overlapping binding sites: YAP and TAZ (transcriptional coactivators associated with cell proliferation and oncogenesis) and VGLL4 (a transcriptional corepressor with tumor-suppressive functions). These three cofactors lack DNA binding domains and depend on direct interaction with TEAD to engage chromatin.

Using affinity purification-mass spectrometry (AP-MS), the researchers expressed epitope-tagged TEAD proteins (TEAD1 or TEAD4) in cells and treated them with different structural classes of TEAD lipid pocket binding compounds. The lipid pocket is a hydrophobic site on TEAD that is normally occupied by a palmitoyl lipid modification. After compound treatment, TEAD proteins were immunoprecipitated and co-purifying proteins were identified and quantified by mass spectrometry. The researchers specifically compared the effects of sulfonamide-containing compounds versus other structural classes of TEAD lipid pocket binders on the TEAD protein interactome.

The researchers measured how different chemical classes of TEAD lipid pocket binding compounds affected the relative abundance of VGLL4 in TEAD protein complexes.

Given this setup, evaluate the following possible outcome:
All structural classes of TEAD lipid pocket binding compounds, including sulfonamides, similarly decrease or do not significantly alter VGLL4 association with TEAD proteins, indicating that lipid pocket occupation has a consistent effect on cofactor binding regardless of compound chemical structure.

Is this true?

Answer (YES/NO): NO